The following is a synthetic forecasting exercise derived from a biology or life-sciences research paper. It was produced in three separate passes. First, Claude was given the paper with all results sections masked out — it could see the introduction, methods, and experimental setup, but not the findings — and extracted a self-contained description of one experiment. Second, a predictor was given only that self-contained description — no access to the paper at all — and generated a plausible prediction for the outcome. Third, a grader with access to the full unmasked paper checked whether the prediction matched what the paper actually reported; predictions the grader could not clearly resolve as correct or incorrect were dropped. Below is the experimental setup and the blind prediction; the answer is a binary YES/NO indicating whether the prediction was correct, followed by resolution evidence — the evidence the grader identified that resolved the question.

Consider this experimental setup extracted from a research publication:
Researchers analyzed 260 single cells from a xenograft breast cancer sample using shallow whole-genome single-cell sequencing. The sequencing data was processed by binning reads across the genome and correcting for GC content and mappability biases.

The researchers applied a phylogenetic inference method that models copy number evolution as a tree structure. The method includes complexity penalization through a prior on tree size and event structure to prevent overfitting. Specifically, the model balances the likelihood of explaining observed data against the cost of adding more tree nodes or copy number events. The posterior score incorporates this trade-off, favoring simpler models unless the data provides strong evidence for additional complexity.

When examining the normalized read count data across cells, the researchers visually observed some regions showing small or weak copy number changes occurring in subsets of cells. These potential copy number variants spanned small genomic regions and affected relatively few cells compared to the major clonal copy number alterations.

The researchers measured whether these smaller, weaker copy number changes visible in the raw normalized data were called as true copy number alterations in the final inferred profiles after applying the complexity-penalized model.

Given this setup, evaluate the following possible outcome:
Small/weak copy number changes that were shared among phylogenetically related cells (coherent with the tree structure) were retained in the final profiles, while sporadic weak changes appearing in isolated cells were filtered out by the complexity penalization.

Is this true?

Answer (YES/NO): YES